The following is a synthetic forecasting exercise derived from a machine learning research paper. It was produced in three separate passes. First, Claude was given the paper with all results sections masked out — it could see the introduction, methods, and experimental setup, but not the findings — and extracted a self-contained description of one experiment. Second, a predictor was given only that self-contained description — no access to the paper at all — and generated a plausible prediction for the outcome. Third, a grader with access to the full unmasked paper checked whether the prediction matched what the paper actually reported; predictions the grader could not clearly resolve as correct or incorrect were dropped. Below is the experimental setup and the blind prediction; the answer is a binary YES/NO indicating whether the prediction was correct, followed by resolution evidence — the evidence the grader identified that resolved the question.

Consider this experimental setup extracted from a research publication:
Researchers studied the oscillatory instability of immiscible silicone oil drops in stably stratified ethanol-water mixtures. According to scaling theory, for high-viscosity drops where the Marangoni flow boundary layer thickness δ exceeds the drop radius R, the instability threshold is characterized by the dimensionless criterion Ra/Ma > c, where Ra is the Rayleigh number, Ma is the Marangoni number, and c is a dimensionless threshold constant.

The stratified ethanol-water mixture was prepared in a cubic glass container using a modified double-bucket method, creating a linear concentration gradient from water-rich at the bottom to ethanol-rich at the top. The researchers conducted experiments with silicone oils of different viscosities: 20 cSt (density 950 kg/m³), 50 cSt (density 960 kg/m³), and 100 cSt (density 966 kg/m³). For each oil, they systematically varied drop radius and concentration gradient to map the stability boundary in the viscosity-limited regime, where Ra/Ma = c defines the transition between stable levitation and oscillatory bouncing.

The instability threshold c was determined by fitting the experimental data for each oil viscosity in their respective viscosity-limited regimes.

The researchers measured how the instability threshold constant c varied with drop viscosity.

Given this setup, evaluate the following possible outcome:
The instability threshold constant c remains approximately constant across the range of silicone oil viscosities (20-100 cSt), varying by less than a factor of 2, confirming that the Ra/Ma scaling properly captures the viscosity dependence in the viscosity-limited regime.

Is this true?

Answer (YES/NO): NO